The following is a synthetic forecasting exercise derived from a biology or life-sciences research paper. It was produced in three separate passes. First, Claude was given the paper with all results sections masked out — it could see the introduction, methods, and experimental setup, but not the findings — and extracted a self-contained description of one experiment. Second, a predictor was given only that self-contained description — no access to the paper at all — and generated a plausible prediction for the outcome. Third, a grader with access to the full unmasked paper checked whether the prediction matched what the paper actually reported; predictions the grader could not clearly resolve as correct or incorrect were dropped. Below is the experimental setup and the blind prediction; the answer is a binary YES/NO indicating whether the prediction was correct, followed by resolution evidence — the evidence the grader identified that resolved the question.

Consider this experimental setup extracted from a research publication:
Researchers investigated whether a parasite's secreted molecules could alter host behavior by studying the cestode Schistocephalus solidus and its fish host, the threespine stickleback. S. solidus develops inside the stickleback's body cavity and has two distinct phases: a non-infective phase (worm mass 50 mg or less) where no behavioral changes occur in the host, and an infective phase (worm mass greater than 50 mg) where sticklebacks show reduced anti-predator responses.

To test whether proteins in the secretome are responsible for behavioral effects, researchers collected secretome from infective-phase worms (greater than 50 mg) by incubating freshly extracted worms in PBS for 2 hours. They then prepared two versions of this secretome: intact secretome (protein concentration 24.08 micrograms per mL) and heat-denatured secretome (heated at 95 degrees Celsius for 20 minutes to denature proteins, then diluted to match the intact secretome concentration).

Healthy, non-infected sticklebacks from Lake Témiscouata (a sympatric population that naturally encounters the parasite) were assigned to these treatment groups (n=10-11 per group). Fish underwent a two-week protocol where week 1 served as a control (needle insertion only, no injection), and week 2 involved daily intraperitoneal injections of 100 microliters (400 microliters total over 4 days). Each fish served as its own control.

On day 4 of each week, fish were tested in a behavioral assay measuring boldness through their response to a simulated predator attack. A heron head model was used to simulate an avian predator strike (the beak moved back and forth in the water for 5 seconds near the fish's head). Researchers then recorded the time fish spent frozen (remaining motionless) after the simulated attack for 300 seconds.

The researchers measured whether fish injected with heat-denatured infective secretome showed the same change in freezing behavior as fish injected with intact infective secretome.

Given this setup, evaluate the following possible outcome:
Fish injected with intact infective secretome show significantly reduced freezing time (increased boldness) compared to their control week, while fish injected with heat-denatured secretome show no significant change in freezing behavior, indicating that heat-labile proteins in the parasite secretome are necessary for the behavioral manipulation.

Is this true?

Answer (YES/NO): NO